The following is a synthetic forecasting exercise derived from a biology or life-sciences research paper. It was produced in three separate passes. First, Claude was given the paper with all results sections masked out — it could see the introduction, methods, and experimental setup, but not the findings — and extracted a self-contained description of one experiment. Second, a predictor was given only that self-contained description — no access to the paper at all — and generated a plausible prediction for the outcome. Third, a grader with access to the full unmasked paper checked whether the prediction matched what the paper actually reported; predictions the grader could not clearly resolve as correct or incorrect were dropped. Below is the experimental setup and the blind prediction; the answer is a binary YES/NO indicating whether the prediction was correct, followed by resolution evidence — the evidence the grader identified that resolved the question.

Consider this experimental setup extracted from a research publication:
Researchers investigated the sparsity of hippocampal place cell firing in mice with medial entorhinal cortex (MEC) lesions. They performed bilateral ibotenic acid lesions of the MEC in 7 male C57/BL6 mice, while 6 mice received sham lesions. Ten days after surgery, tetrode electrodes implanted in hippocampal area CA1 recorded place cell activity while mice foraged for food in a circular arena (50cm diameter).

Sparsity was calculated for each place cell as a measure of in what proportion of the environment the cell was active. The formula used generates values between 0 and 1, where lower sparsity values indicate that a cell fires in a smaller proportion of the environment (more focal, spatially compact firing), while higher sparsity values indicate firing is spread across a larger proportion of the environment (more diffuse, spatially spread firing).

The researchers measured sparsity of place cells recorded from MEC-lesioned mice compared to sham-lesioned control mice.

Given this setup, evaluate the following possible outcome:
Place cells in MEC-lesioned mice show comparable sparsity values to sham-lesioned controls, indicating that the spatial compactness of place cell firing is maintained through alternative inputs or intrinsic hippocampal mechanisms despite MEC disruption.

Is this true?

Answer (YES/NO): NO